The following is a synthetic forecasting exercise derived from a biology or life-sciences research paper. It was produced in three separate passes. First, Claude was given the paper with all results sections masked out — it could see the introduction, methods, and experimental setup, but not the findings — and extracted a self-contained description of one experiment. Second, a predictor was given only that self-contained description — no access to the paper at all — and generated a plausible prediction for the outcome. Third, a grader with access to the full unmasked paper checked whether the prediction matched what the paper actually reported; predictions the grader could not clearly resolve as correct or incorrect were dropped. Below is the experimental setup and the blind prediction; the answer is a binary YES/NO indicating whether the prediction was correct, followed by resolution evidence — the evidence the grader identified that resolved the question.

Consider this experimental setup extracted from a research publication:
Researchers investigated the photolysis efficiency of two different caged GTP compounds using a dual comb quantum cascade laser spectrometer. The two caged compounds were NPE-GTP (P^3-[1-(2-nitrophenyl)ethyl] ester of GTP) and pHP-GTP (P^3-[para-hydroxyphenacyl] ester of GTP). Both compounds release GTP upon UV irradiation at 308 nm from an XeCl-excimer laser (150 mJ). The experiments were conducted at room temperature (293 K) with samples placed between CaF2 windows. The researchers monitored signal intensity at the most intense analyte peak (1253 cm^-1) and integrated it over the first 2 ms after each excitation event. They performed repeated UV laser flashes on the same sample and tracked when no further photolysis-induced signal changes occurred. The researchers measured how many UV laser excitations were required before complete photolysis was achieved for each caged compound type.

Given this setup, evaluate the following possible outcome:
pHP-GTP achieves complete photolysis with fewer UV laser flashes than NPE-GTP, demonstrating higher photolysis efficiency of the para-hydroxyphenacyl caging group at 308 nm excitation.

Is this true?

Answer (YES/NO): YES